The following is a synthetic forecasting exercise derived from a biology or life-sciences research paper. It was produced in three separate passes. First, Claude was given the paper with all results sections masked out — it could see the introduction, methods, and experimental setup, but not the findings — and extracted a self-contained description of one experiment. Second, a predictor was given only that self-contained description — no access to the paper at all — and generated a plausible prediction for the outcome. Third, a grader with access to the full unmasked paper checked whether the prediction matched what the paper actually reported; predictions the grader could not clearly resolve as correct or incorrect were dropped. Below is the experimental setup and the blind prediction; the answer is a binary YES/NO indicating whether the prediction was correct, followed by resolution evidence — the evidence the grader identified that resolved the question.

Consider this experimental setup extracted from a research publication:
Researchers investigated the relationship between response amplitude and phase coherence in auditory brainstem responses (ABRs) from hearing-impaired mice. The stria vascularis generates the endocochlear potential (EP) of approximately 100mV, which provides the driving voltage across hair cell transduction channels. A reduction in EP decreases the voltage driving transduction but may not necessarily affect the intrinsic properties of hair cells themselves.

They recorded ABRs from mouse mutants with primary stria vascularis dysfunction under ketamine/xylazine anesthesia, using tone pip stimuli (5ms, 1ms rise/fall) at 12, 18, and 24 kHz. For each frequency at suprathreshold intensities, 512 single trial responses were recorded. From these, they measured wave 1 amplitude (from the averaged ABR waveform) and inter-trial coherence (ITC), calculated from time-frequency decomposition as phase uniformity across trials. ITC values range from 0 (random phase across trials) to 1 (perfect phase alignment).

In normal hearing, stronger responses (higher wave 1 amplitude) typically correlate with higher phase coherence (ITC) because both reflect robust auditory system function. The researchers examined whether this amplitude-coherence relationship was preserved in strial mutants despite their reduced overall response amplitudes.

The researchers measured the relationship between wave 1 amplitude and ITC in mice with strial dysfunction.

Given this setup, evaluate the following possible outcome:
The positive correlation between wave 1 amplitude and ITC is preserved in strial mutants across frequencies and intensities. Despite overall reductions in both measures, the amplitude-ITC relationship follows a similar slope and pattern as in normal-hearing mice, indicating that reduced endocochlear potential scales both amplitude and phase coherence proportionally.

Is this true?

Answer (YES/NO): NO